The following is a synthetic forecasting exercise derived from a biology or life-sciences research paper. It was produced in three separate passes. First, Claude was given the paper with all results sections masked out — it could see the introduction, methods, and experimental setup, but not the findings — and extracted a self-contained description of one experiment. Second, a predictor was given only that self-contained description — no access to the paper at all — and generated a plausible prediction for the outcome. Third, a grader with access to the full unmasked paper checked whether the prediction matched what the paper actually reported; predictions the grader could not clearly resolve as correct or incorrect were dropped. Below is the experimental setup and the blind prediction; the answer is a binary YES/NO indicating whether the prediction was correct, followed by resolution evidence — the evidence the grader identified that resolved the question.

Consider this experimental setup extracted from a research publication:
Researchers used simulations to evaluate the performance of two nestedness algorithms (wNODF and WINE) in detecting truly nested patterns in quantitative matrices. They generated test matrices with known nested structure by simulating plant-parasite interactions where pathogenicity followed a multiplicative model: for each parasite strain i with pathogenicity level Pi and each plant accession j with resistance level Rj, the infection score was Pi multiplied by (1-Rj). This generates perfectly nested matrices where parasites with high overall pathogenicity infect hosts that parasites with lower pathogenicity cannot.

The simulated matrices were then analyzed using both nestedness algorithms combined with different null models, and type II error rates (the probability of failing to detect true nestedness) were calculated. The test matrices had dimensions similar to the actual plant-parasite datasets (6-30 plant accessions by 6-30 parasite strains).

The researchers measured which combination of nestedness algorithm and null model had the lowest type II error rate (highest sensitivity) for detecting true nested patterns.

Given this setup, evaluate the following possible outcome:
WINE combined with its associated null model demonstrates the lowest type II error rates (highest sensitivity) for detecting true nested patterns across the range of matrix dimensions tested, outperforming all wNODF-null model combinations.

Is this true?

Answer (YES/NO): YES